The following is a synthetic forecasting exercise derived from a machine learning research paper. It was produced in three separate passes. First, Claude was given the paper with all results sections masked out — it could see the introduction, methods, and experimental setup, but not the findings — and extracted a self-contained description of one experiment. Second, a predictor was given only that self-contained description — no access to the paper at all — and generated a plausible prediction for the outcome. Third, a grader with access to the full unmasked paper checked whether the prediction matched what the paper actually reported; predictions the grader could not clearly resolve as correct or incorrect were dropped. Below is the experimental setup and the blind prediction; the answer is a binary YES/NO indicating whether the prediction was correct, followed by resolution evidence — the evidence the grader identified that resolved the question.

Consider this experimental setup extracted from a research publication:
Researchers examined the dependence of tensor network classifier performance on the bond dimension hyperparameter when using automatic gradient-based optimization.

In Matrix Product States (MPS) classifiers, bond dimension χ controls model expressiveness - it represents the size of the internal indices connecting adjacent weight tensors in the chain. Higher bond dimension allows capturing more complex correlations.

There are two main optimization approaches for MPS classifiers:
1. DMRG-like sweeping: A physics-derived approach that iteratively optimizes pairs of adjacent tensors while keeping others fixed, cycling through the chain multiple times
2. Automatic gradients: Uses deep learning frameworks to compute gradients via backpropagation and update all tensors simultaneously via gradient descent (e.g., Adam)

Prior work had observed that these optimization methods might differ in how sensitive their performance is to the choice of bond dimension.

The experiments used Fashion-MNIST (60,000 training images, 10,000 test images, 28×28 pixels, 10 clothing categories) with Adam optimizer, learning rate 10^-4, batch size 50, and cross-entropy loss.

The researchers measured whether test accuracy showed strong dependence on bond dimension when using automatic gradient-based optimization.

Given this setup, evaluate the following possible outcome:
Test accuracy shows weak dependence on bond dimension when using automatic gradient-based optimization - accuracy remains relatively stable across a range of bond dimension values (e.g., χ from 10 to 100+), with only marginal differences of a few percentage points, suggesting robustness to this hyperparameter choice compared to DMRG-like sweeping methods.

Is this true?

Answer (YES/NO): YES